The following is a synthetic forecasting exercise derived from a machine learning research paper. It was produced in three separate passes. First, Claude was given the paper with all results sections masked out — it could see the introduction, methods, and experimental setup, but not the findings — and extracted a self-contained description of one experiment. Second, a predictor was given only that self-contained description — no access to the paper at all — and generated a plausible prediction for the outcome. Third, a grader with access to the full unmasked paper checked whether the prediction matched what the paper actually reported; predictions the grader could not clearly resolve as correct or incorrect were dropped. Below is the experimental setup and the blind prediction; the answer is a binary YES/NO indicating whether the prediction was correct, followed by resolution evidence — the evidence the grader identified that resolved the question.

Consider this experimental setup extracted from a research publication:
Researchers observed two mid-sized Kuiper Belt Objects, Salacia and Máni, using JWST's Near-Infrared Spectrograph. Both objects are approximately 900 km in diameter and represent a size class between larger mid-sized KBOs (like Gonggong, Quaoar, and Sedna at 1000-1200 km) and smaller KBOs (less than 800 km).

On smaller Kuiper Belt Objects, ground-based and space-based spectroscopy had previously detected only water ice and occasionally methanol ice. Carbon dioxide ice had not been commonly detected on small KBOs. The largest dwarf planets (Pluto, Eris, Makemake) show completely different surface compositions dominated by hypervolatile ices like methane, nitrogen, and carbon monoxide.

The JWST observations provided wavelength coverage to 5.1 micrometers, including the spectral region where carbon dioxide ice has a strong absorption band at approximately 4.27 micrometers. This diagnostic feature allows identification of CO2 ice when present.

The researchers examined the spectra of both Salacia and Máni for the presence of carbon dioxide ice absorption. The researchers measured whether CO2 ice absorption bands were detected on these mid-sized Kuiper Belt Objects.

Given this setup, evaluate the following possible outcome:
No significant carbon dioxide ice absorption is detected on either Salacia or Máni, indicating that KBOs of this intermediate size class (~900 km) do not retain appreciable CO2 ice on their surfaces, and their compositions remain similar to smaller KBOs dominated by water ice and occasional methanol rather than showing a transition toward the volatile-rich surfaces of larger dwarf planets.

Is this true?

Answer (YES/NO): NO